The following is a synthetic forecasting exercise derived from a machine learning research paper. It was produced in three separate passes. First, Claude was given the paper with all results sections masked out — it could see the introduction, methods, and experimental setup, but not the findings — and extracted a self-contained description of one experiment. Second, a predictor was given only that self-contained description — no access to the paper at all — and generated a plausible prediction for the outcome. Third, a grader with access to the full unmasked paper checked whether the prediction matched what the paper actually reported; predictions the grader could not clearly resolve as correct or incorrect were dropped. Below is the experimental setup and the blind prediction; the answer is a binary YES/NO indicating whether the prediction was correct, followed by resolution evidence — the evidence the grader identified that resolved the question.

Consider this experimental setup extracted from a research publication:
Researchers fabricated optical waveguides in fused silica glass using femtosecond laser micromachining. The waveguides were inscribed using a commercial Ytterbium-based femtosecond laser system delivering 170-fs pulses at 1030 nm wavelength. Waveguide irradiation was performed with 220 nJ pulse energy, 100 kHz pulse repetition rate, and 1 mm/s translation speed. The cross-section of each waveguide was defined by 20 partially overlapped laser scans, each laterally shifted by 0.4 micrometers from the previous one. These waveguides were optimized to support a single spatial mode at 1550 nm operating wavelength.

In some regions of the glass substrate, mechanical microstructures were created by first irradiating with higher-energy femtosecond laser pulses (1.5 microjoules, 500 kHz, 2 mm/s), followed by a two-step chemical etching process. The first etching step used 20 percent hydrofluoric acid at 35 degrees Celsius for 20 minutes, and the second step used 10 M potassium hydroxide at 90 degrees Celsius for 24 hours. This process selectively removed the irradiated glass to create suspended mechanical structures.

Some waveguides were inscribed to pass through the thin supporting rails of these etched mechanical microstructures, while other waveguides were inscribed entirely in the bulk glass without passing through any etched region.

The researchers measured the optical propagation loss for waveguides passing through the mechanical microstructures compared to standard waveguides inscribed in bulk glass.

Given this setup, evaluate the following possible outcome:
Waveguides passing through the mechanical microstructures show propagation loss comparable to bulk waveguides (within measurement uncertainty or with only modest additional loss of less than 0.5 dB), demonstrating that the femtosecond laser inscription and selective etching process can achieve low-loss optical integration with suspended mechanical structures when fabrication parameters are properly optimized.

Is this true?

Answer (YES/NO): YES